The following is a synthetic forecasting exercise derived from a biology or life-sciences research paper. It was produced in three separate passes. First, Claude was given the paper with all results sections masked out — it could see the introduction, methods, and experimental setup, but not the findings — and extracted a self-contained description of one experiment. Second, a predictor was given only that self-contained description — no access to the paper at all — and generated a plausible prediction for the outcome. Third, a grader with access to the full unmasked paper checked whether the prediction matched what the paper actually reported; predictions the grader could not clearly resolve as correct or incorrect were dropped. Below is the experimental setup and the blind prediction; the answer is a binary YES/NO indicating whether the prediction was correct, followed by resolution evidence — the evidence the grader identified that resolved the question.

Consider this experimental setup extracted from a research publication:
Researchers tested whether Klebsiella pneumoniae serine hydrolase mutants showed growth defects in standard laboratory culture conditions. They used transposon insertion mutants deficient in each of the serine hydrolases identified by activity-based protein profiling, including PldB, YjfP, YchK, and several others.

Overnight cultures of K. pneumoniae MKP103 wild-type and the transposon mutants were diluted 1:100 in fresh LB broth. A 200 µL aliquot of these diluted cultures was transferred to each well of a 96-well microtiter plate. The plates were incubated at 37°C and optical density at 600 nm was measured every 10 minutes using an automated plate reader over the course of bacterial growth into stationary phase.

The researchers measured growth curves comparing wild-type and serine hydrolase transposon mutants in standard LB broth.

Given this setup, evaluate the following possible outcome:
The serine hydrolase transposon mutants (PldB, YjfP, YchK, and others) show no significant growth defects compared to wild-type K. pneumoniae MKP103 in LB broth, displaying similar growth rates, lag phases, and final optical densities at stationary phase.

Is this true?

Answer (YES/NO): YES